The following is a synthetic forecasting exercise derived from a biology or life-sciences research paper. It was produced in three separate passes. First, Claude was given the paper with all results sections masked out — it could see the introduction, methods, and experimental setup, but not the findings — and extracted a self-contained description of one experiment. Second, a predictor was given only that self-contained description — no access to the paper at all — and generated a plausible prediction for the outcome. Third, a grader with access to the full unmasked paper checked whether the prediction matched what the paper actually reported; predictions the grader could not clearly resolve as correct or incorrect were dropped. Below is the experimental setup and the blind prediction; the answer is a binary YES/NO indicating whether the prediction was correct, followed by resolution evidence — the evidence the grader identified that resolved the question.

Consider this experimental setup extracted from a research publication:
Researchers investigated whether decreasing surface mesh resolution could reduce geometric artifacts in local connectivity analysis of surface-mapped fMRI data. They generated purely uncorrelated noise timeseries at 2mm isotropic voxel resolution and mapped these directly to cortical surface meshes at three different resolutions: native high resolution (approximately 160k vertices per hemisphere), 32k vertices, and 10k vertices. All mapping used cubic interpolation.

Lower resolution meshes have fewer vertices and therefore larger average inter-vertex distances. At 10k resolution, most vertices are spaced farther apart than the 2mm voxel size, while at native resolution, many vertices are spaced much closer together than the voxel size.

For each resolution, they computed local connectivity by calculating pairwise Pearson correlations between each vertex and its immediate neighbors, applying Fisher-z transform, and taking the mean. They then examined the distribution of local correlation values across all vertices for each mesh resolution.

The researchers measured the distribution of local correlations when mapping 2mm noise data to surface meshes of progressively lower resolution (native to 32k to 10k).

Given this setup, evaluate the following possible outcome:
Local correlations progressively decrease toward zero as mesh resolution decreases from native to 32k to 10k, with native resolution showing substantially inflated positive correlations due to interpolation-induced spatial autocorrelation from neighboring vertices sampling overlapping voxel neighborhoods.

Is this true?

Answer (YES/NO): YES